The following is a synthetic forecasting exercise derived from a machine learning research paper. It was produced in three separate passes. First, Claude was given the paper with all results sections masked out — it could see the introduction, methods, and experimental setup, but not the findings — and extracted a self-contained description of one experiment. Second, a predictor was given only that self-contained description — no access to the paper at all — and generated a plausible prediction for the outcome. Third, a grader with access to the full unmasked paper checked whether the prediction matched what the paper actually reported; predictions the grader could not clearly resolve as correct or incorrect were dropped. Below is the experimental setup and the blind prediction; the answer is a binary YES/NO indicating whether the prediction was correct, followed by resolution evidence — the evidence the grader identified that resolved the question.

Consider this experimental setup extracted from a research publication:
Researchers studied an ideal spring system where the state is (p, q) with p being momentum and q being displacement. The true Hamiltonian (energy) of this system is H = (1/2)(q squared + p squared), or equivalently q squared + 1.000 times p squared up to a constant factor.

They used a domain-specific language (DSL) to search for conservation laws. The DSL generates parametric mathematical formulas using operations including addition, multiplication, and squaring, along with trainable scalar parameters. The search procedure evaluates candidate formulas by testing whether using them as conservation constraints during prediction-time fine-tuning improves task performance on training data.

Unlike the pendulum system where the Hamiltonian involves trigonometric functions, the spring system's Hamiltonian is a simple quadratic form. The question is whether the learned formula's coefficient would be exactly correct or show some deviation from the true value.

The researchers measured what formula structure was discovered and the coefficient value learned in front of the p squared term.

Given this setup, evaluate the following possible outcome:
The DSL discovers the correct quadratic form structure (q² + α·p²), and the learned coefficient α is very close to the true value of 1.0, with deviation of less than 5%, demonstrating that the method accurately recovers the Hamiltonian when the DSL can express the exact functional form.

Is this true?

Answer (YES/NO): YES